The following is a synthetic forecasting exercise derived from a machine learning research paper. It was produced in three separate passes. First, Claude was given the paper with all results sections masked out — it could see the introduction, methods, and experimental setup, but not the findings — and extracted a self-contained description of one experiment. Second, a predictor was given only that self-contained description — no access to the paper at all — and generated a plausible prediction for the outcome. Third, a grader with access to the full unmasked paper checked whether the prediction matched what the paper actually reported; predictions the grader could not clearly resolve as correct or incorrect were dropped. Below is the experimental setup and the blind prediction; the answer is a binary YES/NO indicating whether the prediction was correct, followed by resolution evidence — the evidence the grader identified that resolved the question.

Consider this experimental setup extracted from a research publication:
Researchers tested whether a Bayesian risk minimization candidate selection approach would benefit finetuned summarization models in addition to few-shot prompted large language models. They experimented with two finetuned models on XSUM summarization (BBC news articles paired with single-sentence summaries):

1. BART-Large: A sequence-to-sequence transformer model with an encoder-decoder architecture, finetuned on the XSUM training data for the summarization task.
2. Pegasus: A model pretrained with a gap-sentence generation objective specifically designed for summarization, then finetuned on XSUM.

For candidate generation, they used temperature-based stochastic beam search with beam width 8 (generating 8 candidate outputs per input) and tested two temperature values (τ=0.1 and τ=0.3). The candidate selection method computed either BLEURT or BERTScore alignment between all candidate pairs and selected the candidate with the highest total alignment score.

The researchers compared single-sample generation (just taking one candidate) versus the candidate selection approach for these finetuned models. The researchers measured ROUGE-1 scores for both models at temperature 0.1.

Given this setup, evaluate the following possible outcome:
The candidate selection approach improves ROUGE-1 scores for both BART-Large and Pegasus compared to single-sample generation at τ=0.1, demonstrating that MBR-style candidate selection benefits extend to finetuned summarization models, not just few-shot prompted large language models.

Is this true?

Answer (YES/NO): NO